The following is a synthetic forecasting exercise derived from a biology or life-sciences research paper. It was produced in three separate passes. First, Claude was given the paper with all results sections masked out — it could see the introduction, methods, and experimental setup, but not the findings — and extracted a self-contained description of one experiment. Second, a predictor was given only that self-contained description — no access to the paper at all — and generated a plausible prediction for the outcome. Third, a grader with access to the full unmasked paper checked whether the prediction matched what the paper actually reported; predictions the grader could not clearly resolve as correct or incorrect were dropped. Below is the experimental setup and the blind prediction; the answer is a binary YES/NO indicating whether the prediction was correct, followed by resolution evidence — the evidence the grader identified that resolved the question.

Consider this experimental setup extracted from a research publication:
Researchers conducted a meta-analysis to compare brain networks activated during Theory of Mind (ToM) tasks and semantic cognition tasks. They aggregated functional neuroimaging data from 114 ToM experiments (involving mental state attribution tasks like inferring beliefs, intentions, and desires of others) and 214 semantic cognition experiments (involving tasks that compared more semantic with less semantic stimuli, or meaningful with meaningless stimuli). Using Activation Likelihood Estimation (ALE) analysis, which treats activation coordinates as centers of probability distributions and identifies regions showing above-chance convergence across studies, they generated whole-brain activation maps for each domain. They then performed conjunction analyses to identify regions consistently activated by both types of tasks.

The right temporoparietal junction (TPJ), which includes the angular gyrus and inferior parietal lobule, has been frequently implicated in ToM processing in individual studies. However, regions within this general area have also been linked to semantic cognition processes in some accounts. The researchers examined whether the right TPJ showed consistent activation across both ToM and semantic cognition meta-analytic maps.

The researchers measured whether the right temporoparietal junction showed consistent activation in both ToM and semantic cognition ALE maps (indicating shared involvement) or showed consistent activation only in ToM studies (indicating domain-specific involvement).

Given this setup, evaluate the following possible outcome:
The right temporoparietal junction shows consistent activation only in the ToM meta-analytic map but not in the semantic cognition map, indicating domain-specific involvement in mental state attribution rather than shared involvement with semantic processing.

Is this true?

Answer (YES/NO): YES